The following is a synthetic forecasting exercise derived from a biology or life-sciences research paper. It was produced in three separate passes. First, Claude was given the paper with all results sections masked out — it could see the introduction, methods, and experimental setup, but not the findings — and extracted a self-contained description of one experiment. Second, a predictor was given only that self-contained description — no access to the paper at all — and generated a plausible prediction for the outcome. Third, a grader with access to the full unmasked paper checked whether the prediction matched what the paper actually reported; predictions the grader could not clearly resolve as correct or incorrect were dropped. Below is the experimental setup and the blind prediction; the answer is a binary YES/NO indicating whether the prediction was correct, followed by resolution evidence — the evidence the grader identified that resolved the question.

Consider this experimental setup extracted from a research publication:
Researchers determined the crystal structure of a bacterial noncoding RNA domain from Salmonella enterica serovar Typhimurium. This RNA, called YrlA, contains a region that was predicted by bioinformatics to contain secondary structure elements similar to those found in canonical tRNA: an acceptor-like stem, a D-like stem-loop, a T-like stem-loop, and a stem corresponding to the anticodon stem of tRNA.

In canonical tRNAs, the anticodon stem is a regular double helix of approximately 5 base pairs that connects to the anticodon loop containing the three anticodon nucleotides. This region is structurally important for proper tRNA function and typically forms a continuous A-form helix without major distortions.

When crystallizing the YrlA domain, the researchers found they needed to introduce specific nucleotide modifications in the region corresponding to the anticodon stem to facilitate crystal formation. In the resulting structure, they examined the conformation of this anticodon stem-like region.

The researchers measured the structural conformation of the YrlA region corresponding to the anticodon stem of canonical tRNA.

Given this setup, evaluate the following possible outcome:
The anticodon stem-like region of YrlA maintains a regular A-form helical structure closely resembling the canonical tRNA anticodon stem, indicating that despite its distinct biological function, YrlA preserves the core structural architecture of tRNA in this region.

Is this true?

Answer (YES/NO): NO